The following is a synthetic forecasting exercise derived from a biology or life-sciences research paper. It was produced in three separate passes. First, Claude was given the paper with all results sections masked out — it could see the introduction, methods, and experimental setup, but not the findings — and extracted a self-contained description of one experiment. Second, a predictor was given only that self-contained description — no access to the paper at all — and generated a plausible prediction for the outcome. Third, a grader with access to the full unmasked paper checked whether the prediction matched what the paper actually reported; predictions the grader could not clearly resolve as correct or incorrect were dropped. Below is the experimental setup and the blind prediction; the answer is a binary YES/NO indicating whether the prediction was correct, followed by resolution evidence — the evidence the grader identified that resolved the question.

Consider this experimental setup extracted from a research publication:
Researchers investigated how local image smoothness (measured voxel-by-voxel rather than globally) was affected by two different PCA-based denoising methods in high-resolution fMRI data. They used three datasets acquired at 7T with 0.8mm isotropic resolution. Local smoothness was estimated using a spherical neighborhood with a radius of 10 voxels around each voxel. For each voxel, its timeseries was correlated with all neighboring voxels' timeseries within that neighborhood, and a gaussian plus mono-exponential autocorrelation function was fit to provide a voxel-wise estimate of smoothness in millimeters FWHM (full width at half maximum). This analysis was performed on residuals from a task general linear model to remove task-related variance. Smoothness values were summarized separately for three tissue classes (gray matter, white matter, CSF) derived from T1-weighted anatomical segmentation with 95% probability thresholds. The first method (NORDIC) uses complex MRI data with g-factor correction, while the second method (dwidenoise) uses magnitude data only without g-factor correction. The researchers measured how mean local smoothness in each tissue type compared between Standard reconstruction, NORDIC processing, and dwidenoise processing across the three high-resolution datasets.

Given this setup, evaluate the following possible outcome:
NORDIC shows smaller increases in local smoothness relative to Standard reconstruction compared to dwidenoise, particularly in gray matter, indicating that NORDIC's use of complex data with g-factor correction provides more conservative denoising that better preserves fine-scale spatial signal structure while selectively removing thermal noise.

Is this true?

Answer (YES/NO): NO